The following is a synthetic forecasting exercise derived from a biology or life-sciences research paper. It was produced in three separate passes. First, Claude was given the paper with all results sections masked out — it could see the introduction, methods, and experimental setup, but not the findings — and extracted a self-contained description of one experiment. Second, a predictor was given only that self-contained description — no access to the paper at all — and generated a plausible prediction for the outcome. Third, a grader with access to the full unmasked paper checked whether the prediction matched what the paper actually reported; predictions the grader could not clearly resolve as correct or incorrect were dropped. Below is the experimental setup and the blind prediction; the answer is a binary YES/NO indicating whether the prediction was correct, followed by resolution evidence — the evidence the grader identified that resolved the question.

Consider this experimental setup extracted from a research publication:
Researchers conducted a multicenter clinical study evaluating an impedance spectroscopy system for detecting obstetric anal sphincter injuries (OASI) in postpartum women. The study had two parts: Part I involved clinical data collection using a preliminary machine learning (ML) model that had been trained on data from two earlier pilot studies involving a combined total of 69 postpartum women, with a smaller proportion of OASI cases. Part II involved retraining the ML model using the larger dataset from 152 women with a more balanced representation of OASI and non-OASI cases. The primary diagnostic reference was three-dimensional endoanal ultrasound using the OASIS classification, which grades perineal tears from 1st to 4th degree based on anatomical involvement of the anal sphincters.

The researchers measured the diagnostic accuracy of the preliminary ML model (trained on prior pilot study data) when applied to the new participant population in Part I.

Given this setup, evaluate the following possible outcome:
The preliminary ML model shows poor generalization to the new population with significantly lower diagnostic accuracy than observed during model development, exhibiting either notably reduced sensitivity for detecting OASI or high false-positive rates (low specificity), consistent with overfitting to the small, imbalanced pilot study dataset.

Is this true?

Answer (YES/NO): YES